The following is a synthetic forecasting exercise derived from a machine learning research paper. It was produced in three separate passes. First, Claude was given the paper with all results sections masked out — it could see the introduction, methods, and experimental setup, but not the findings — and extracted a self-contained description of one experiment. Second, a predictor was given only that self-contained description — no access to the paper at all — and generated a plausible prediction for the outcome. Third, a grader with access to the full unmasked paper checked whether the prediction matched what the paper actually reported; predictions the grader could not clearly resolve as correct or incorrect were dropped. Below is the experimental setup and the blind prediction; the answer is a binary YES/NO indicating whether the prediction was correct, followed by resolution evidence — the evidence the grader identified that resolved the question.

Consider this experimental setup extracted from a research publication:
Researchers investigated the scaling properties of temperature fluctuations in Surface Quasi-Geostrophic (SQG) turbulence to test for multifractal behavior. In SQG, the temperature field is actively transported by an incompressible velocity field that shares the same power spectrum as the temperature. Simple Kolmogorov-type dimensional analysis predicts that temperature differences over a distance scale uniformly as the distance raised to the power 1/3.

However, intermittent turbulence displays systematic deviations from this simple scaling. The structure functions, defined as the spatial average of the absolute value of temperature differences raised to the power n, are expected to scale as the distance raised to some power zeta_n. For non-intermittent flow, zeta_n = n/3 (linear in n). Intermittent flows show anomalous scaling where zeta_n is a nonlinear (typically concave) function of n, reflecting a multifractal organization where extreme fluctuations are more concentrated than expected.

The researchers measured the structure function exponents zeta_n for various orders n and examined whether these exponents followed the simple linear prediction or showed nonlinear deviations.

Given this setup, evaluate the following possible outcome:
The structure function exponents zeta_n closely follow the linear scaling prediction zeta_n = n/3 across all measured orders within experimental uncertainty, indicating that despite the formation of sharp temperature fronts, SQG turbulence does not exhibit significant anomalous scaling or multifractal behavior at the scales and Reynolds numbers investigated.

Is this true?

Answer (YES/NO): NO